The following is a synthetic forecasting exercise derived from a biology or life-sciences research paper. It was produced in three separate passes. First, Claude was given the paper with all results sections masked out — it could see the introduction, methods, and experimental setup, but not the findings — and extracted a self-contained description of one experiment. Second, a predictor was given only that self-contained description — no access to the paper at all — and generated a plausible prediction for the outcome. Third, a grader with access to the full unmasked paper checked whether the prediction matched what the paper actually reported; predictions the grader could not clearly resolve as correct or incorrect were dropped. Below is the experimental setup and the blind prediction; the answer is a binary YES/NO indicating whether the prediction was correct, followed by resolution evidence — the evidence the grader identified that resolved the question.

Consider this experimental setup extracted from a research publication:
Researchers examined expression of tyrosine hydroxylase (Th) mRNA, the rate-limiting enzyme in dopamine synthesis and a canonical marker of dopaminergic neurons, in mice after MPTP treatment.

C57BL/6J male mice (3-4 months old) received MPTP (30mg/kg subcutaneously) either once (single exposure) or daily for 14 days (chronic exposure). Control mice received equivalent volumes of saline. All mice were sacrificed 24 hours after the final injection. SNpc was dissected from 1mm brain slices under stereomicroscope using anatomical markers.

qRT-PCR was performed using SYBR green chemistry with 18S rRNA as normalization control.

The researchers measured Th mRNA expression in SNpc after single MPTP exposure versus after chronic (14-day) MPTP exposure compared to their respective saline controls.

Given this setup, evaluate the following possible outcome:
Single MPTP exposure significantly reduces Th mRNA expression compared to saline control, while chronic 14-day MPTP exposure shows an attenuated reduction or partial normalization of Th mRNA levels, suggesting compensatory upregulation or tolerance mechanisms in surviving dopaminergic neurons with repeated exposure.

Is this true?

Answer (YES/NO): NO